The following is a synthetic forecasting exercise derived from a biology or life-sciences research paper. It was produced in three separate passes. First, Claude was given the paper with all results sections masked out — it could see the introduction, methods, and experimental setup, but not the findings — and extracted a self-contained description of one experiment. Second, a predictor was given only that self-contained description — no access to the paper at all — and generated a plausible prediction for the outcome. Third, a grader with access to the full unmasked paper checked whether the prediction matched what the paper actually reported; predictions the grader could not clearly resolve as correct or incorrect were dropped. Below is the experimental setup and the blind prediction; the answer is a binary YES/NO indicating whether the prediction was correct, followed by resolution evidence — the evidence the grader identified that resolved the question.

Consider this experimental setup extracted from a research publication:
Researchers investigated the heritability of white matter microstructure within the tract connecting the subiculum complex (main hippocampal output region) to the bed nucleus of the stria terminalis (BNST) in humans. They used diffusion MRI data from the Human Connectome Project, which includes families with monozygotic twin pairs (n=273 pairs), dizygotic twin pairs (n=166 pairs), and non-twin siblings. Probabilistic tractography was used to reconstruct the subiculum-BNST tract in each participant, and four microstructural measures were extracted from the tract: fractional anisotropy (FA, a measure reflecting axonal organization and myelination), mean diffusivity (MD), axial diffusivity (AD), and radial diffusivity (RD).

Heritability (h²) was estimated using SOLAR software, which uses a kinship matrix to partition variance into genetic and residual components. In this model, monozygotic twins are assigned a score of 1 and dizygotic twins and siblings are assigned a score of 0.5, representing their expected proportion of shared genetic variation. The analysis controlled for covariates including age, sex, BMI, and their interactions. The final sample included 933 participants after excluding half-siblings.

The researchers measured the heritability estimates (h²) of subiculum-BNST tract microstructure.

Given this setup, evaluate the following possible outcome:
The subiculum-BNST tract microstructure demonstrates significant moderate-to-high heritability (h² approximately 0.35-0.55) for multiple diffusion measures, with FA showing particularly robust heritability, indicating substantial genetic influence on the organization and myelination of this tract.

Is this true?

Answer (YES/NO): NO